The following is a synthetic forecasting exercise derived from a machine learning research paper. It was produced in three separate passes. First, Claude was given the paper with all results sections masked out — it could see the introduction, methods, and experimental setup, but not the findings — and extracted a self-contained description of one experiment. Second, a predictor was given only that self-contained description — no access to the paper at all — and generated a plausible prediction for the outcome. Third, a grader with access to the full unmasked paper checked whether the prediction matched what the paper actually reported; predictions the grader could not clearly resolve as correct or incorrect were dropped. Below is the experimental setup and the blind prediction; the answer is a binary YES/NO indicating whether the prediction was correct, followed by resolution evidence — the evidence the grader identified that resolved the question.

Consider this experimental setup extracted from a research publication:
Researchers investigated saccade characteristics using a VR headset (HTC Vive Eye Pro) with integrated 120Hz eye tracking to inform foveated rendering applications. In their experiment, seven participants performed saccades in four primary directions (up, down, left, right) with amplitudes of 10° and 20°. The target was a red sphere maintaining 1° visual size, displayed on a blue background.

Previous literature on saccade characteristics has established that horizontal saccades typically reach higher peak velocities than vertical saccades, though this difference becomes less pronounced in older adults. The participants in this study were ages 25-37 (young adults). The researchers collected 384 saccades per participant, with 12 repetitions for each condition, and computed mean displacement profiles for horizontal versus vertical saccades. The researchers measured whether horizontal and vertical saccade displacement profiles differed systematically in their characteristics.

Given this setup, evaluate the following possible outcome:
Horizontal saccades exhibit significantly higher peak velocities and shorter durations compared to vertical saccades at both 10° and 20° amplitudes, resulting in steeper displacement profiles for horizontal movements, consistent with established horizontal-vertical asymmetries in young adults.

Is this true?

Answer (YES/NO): NO